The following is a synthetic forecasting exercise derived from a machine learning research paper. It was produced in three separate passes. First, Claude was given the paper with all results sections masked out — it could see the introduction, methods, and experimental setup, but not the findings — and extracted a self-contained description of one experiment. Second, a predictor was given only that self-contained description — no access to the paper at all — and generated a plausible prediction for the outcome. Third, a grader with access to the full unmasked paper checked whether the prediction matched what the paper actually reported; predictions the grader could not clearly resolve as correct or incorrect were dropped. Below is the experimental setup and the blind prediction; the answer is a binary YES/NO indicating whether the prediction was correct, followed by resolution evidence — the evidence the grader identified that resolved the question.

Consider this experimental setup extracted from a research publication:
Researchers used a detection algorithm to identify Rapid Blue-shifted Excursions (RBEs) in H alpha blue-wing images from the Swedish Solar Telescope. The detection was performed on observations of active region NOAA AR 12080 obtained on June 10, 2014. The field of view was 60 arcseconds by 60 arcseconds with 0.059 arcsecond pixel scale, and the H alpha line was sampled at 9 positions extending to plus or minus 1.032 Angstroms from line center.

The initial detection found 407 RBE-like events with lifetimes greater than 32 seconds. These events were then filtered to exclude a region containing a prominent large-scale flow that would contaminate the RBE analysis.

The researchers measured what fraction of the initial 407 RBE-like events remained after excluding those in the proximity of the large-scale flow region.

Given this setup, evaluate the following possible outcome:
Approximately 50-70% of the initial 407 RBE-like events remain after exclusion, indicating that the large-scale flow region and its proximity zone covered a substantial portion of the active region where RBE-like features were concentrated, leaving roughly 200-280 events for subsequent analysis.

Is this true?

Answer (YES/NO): NO